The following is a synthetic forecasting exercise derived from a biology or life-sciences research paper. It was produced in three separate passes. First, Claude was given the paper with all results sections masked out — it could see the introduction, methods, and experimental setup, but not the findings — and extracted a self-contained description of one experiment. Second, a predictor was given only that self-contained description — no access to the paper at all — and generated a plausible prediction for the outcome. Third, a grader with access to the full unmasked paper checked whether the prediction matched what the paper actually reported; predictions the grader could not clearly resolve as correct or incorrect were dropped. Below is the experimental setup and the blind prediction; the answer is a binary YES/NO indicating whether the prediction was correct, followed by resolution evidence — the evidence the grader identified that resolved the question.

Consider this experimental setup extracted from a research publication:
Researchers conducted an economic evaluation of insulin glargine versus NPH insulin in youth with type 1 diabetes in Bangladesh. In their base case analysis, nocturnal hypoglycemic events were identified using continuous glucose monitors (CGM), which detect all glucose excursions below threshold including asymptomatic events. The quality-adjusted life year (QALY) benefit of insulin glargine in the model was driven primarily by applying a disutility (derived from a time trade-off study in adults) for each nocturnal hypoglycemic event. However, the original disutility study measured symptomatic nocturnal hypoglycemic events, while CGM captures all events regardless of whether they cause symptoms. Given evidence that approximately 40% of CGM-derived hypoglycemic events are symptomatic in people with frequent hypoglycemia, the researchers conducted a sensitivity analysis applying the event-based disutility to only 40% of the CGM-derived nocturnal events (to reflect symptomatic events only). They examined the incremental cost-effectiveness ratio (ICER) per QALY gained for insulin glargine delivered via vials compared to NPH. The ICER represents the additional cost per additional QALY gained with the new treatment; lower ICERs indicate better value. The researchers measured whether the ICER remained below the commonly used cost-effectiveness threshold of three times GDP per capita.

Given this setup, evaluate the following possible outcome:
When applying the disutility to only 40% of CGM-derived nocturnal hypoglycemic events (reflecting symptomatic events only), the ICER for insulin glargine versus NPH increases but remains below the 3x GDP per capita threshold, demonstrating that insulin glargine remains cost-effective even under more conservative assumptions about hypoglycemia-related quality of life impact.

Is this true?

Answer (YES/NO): NO